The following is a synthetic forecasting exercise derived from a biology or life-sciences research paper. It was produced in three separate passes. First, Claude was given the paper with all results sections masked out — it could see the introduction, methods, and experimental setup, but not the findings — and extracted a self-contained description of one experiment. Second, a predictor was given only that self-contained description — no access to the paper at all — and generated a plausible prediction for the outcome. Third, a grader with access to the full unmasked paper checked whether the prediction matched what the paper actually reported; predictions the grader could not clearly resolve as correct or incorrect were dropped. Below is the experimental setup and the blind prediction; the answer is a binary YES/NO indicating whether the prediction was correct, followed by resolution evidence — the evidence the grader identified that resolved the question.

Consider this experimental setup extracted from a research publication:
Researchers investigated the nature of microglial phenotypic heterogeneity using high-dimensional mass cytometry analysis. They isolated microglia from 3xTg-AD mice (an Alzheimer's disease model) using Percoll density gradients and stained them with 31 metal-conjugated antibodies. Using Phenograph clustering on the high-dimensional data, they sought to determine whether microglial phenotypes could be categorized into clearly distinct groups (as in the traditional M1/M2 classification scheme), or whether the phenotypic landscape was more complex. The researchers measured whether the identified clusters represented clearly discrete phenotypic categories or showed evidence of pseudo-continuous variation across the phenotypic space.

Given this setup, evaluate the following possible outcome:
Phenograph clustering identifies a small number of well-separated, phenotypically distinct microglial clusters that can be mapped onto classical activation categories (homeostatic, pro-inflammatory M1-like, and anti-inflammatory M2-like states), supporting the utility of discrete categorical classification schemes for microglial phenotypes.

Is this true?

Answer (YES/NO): NO